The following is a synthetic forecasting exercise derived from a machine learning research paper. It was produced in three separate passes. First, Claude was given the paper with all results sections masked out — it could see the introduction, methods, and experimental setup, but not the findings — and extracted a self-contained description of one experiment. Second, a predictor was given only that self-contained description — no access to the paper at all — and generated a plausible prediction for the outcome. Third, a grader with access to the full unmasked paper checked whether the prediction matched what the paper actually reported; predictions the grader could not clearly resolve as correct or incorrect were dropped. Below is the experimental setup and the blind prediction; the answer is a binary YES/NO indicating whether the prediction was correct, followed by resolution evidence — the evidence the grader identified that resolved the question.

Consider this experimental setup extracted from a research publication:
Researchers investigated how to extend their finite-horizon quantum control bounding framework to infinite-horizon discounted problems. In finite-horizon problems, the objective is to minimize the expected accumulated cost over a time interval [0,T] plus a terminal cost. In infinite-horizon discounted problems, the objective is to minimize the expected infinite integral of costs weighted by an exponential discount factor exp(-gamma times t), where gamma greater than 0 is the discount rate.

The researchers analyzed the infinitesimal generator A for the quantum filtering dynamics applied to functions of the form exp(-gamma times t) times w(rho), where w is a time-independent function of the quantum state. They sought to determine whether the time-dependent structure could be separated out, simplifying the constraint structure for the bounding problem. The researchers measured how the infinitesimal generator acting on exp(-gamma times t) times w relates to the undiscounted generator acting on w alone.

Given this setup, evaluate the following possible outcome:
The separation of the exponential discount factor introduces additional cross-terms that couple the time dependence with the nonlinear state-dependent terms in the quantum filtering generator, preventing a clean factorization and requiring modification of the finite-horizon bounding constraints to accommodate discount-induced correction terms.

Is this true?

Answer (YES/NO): NO